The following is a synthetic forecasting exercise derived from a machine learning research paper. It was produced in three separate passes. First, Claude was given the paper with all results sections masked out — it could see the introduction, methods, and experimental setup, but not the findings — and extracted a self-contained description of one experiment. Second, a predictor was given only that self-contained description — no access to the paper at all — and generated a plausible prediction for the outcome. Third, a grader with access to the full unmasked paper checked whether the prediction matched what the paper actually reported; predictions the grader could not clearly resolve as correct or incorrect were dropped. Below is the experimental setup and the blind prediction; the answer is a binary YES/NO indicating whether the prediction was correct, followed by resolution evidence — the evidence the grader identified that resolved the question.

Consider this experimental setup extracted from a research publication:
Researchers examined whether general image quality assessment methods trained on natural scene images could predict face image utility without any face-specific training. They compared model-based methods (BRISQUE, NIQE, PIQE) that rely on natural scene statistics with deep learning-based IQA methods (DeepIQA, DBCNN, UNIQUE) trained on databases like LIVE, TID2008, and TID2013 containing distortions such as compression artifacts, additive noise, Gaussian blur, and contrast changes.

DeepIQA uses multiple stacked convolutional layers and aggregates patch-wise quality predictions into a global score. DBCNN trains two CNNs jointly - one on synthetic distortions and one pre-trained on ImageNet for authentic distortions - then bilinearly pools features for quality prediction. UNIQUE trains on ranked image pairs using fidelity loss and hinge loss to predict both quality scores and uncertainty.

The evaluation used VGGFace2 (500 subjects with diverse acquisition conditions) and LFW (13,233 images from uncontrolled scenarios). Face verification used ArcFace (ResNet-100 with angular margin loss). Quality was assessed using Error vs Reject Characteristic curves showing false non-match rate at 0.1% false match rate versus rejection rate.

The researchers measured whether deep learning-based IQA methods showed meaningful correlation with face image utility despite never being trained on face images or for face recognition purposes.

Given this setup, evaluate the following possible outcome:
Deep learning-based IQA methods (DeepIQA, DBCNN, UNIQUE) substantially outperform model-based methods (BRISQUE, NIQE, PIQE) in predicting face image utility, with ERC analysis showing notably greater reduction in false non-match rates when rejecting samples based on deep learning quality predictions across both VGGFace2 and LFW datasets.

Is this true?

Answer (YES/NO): NO